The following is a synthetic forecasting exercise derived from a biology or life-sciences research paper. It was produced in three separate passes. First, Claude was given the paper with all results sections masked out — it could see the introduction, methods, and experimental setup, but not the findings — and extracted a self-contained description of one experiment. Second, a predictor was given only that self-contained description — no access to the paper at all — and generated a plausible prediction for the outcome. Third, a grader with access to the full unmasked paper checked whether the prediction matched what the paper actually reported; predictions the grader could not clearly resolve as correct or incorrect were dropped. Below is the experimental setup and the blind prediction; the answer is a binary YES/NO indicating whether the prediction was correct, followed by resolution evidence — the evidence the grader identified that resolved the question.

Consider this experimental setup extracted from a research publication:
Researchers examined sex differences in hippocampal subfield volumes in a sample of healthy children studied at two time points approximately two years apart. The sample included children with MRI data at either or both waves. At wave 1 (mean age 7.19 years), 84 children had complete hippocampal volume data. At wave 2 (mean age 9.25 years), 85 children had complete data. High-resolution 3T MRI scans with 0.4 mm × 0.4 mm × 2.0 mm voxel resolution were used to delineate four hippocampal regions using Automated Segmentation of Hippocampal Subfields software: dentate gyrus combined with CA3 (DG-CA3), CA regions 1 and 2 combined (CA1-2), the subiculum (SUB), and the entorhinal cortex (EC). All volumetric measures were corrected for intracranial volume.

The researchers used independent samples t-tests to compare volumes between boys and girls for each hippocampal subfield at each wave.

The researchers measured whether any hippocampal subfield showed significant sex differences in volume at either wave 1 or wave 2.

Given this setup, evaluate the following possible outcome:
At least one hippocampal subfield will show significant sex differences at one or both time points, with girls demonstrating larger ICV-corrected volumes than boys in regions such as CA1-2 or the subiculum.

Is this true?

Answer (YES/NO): NO